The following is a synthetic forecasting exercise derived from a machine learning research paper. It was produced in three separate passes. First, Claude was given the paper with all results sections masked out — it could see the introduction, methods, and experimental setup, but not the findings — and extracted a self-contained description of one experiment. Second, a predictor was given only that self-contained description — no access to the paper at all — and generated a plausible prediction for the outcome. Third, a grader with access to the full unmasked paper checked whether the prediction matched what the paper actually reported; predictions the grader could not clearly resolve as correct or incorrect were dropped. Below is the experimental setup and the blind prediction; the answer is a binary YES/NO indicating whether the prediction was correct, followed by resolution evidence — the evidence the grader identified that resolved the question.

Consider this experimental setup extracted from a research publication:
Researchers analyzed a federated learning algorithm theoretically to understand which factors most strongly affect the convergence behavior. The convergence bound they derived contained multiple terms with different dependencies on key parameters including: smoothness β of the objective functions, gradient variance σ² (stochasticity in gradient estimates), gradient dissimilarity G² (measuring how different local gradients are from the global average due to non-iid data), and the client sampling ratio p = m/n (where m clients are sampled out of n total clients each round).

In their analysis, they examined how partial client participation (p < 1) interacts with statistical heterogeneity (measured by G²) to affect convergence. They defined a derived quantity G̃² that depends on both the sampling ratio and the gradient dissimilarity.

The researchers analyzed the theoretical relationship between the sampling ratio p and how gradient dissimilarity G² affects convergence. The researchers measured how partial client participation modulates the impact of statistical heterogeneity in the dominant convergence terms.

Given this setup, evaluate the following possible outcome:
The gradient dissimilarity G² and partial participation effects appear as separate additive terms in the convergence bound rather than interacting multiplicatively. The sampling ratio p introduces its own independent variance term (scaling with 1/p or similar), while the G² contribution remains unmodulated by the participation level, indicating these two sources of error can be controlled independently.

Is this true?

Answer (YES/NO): NO